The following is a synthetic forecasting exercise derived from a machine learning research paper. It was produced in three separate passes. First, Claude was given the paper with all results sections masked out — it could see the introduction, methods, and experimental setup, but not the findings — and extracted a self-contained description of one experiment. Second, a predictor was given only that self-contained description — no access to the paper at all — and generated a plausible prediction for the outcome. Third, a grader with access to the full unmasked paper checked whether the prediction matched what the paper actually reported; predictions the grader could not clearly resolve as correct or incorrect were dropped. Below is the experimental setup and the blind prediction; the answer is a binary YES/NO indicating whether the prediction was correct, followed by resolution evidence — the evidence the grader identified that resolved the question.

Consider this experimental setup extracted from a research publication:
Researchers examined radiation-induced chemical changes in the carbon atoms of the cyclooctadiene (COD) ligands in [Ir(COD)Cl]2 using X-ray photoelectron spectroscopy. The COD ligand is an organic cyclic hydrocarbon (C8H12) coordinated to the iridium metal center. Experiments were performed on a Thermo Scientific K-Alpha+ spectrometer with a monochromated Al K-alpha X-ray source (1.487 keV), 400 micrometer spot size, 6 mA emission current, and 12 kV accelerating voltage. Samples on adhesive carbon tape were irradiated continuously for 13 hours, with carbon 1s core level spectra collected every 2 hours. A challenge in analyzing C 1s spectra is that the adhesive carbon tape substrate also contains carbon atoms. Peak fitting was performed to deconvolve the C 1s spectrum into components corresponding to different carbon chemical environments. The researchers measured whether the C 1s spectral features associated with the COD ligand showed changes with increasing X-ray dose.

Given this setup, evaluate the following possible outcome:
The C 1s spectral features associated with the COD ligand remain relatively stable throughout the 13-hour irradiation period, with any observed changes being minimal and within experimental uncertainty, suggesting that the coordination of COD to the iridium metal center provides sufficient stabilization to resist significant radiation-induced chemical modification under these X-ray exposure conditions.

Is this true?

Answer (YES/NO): YES